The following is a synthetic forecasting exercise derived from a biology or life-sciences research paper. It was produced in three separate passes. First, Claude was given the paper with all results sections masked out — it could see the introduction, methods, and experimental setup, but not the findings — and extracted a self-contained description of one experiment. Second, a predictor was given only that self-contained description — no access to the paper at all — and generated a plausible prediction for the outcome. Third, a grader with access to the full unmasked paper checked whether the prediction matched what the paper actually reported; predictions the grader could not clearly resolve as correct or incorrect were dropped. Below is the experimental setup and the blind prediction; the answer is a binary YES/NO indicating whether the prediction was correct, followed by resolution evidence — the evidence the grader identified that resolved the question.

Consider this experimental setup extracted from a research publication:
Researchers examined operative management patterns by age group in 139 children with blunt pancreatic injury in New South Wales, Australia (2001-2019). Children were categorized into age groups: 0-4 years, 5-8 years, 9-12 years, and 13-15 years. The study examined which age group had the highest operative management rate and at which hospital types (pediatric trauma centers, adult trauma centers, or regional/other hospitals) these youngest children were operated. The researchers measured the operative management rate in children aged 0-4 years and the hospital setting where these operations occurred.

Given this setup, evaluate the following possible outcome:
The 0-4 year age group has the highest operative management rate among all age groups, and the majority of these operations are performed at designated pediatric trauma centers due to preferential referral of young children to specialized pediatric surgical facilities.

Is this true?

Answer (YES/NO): YES